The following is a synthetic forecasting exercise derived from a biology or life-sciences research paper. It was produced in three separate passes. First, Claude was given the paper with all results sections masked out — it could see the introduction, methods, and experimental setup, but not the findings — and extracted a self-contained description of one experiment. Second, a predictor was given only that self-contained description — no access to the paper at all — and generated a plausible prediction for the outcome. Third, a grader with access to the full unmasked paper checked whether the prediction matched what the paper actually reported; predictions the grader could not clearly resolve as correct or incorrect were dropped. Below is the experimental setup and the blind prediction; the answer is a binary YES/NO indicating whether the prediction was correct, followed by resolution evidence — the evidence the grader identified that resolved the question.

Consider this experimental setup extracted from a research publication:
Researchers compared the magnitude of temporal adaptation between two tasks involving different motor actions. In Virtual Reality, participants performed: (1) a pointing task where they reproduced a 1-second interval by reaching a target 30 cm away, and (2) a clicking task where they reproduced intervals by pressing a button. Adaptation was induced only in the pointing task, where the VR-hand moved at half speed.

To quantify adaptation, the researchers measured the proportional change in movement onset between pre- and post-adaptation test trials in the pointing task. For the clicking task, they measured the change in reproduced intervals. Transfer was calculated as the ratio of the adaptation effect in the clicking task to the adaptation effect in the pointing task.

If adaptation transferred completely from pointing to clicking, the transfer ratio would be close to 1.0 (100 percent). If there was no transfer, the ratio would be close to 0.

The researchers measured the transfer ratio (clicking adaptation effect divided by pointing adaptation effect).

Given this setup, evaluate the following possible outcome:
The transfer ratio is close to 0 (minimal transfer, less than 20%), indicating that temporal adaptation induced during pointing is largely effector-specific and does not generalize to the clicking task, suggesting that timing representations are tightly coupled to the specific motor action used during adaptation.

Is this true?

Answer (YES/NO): NO